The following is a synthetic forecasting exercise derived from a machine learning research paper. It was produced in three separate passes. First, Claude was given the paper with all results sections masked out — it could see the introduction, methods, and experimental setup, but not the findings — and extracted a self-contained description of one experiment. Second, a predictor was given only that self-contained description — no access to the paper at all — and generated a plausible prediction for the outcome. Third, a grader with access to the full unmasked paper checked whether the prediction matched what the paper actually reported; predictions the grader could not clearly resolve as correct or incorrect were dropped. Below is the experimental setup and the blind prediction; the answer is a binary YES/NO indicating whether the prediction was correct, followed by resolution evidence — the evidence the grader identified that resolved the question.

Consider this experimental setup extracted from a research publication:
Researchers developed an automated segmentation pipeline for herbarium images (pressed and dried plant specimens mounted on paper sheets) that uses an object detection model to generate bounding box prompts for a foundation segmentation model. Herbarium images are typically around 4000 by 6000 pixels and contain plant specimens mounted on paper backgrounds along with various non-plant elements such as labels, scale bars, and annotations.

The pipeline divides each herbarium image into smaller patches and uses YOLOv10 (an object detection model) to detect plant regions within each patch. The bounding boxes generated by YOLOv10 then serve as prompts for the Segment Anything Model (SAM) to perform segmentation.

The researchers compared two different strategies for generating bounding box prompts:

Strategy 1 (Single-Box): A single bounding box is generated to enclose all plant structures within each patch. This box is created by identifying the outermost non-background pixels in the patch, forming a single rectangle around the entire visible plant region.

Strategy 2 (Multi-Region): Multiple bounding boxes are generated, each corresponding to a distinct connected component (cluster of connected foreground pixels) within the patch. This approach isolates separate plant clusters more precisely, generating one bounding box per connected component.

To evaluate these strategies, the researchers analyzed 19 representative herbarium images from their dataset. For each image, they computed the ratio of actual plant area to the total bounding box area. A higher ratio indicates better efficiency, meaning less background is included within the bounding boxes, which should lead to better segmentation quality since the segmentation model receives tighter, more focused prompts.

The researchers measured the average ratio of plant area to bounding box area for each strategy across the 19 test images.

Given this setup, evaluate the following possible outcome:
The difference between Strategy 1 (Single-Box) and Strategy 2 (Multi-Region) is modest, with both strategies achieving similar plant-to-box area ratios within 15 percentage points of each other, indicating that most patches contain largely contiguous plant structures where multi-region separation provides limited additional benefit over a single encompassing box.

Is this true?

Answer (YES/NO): NO